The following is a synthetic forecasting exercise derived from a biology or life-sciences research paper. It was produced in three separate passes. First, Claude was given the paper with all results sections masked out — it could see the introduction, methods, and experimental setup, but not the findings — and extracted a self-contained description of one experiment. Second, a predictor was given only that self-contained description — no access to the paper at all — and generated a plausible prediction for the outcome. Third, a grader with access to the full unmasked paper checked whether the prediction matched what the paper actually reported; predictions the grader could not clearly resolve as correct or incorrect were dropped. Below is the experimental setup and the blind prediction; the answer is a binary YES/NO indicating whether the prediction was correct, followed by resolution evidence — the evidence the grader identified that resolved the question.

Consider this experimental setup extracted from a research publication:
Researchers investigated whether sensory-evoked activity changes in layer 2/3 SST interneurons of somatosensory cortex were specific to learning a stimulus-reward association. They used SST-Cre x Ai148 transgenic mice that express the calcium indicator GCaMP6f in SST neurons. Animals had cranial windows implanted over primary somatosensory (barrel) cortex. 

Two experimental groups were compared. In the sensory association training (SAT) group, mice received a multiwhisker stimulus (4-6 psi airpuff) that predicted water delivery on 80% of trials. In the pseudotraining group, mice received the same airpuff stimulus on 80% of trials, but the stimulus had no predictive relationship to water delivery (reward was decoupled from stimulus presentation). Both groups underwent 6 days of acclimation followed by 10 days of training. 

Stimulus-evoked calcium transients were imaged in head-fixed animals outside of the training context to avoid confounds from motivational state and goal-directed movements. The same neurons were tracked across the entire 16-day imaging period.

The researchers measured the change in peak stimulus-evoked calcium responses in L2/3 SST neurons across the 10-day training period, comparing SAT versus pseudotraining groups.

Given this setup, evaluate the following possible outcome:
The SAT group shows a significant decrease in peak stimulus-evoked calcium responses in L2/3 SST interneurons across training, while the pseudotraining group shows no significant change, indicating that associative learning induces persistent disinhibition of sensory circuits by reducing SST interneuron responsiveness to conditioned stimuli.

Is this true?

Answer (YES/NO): YES